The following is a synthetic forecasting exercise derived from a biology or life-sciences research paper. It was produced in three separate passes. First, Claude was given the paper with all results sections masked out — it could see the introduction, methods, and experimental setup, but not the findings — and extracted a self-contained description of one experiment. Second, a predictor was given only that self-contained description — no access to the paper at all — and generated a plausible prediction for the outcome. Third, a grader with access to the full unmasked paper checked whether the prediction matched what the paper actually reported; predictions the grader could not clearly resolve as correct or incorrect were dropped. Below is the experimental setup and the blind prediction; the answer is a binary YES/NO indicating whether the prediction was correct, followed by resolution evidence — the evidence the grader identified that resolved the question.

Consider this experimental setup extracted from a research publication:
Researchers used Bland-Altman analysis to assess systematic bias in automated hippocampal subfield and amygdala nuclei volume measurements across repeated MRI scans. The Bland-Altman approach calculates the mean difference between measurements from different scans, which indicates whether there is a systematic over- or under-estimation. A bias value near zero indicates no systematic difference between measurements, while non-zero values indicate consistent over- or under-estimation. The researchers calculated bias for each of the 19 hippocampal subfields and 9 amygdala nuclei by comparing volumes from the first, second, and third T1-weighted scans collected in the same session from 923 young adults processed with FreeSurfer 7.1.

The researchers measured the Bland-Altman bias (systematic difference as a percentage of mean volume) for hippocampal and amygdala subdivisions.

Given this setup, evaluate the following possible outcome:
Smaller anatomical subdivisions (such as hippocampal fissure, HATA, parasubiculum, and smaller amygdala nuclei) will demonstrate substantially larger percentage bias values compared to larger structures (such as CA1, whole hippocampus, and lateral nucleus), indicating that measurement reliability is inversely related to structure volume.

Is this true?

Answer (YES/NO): NO